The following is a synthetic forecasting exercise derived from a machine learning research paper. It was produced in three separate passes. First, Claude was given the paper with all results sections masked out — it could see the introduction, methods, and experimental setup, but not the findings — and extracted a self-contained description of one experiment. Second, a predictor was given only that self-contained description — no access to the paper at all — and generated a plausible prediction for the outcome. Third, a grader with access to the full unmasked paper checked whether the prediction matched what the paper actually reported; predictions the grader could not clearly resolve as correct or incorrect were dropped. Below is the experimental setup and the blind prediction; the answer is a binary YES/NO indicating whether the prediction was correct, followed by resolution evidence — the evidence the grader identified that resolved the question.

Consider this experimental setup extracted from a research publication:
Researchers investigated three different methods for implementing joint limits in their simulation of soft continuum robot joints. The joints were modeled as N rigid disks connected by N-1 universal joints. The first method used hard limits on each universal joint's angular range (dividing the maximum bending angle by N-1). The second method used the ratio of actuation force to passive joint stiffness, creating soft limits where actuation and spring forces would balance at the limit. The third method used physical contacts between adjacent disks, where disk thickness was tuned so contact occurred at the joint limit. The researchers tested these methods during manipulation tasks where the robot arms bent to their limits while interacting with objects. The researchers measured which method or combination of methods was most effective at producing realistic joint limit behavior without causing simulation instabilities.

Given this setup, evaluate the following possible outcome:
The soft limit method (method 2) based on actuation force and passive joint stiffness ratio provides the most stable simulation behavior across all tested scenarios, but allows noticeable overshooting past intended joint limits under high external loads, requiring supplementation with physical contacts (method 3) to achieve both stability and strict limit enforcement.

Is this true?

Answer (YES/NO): NO